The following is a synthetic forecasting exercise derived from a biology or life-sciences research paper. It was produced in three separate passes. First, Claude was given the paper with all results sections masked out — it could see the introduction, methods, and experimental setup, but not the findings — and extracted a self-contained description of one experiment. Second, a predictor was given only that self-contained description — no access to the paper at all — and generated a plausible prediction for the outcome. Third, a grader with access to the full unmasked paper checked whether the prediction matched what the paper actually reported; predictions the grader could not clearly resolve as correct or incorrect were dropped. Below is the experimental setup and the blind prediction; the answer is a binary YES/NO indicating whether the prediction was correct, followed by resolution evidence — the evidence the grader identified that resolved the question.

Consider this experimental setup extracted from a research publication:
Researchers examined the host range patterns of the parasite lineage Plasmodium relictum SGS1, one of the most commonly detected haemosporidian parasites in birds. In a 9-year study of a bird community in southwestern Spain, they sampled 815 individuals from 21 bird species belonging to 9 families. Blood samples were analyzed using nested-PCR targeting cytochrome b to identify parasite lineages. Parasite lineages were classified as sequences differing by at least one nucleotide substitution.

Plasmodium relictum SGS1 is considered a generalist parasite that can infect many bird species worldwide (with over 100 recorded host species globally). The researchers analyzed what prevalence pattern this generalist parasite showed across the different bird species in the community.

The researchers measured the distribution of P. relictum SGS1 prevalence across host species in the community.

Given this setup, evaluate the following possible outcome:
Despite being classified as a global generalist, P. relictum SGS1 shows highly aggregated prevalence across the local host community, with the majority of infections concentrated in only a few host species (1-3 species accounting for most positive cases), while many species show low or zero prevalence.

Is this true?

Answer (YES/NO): NO